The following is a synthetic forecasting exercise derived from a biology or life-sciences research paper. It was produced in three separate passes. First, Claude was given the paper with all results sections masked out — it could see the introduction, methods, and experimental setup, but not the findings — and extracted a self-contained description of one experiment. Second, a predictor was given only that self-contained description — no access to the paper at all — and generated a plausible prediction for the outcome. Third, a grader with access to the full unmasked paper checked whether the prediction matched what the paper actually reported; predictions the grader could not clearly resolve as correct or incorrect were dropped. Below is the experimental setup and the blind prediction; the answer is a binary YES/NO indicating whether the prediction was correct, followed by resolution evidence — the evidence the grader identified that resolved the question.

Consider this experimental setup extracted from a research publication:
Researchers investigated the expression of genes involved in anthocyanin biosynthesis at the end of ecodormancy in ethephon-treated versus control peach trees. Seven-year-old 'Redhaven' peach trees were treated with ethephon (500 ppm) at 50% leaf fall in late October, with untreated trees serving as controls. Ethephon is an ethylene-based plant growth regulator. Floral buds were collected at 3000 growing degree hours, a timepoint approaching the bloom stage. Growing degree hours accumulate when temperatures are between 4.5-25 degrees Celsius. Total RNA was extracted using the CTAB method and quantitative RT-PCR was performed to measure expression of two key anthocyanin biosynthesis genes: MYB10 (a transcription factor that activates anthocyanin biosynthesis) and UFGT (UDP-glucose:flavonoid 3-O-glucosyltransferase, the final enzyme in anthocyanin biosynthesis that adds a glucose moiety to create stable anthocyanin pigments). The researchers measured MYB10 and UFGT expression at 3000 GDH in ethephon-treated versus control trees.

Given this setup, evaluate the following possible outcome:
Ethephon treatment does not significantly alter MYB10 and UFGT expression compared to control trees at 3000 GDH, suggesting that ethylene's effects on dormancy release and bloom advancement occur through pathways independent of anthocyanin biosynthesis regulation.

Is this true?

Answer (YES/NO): NO